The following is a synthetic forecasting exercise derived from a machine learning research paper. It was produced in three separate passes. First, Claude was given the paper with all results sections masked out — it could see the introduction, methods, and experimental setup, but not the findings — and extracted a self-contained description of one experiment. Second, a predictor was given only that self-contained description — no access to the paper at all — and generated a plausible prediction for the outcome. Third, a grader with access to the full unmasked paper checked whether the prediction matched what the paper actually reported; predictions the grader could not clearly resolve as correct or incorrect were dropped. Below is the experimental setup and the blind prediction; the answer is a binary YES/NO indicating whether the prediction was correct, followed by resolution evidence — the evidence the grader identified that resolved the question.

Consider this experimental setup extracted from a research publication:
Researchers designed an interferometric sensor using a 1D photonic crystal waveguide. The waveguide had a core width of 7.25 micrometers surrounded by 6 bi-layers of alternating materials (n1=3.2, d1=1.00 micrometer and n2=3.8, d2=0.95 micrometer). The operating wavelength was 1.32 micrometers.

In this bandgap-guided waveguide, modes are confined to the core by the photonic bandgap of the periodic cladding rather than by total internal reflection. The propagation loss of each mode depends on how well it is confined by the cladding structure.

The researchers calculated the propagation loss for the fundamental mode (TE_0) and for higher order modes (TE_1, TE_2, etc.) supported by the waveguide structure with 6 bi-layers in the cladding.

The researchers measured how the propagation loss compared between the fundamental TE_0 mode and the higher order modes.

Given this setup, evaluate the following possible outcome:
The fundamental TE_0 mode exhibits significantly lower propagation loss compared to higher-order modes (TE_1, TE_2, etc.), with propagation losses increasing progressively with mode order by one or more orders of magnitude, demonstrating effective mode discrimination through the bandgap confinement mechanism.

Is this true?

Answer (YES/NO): YES